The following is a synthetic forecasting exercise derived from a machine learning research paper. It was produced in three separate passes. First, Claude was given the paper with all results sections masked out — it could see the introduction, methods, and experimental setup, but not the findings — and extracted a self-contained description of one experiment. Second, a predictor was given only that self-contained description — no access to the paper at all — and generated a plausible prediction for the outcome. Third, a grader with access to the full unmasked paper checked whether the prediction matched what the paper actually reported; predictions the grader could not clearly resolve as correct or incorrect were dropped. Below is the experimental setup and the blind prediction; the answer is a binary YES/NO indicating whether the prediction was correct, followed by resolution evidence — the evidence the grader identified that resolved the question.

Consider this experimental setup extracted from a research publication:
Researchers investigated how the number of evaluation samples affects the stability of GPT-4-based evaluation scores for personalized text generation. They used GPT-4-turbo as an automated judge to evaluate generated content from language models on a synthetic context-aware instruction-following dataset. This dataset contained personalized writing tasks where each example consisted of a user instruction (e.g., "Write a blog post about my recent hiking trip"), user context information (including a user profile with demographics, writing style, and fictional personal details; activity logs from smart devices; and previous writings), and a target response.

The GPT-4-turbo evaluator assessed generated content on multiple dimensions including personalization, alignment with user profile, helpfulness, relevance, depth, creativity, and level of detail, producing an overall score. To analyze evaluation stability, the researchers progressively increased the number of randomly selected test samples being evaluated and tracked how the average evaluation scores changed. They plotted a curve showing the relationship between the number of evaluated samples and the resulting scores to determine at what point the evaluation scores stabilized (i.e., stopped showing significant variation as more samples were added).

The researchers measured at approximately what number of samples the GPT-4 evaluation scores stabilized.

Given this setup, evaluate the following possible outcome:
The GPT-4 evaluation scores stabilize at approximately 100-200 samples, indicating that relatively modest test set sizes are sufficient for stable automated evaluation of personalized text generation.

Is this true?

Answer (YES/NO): YES